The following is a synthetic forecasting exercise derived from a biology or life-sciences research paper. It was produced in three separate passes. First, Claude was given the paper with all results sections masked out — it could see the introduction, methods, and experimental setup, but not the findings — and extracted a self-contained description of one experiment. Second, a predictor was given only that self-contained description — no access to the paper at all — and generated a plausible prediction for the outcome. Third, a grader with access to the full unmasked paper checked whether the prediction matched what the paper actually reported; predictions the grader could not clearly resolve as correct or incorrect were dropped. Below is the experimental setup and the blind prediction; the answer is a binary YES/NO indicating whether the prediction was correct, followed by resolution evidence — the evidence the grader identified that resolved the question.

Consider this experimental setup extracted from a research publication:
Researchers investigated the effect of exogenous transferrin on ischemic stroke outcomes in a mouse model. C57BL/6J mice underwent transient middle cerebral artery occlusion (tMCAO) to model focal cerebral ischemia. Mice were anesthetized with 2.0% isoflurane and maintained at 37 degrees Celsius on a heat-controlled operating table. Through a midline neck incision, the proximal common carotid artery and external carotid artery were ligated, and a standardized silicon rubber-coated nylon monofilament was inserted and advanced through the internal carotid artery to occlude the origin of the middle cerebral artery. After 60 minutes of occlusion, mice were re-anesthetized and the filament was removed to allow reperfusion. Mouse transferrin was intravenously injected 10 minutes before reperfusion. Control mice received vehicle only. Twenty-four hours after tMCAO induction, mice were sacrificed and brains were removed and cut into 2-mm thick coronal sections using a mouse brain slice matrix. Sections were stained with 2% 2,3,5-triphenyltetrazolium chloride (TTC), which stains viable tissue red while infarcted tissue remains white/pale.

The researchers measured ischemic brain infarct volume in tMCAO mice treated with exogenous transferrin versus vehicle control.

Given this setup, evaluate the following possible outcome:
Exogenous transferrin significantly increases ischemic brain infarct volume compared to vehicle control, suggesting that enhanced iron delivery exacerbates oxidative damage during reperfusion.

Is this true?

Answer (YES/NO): NO